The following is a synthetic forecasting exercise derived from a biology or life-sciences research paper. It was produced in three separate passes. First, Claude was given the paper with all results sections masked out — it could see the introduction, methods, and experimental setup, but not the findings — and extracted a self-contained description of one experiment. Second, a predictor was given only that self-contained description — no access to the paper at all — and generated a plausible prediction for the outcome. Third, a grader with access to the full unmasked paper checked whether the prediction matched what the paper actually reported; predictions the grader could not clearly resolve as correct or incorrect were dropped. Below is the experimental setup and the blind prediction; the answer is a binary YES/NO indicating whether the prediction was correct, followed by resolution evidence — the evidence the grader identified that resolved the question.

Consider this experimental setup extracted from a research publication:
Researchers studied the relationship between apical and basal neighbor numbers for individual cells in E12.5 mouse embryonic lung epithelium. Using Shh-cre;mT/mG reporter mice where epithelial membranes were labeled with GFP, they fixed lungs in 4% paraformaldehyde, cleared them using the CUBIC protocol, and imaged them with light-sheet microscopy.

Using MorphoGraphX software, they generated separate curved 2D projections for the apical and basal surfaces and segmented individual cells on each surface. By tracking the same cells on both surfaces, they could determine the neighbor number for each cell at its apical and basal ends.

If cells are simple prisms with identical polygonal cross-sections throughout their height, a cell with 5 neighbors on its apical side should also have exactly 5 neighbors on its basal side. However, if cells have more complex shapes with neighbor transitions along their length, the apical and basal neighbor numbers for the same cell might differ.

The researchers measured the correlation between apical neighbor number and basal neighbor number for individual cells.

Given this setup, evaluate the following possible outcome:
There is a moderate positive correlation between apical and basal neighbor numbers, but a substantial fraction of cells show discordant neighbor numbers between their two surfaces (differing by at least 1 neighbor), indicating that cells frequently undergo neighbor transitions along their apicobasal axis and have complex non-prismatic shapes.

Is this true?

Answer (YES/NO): NO